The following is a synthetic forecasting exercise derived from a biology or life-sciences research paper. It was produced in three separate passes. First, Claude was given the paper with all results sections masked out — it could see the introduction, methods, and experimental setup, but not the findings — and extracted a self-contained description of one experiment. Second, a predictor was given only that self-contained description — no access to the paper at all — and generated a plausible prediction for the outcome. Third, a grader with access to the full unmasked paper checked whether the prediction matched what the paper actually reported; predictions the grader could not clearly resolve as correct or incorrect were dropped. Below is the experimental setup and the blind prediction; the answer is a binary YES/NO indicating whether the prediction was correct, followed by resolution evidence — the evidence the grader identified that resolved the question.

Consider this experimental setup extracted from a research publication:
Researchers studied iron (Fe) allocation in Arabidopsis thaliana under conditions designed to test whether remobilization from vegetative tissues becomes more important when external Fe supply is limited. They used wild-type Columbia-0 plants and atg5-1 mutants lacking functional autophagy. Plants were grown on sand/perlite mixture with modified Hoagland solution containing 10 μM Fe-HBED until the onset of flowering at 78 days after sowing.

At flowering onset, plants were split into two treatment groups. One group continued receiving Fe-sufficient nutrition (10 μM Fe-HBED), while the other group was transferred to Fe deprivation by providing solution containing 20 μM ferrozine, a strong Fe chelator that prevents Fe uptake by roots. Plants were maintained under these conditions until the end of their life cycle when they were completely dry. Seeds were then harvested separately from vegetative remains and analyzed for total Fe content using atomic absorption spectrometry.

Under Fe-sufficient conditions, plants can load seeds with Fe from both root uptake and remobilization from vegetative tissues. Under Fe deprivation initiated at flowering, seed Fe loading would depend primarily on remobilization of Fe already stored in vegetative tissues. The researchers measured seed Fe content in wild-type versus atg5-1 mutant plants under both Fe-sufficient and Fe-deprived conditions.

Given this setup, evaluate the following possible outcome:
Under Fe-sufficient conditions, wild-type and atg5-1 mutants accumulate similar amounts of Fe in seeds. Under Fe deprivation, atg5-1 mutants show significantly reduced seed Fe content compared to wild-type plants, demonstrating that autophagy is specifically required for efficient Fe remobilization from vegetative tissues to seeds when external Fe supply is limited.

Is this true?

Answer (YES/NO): NO